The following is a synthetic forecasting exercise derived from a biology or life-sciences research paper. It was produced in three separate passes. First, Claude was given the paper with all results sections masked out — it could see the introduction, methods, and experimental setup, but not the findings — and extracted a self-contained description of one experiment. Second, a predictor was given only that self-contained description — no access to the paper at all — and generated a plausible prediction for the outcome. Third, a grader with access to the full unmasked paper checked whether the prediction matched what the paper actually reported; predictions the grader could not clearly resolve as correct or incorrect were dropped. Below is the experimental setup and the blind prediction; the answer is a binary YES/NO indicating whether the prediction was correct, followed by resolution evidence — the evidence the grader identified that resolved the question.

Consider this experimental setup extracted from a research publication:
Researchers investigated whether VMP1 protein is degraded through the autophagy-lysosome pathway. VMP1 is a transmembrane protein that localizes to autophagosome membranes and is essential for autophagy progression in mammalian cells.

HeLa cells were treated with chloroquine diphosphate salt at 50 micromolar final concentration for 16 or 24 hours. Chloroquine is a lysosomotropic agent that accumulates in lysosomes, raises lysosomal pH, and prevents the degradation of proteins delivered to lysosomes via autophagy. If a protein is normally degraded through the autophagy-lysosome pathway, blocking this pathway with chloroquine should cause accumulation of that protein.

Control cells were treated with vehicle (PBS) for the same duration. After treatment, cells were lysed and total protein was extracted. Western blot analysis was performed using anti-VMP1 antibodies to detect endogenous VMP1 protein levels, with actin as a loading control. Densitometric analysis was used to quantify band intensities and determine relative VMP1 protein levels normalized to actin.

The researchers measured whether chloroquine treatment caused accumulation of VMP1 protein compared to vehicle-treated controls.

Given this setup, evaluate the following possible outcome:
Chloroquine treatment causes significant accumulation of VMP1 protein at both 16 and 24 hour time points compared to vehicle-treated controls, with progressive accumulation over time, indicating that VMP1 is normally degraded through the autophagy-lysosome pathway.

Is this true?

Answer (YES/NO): NO